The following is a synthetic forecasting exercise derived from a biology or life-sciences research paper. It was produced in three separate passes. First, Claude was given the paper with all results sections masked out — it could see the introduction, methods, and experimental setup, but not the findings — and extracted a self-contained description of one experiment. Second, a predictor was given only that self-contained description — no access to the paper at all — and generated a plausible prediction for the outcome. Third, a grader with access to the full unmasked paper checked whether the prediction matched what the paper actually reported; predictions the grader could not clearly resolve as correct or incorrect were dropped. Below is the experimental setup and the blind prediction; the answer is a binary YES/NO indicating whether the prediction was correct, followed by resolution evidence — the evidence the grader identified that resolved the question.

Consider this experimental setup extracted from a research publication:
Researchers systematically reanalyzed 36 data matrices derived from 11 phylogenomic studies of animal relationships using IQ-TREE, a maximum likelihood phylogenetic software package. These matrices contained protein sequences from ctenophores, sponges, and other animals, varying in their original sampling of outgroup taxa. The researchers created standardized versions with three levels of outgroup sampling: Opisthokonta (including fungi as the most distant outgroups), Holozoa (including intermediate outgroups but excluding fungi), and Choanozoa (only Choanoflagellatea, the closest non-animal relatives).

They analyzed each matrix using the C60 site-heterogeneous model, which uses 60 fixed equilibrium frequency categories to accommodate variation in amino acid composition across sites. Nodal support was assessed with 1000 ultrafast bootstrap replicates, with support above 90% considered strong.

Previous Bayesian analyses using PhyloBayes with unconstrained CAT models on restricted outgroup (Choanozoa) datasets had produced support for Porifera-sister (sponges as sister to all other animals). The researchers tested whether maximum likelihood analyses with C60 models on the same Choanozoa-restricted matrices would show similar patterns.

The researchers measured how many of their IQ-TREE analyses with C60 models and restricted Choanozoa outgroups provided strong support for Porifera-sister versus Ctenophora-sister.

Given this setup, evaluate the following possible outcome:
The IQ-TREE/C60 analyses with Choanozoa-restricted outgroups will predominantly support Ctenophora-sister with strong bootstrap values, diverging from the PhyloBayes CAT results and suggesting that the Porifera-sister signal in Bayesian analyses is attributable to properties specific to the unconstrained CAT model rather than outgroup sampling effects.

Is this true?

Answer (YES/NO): YES